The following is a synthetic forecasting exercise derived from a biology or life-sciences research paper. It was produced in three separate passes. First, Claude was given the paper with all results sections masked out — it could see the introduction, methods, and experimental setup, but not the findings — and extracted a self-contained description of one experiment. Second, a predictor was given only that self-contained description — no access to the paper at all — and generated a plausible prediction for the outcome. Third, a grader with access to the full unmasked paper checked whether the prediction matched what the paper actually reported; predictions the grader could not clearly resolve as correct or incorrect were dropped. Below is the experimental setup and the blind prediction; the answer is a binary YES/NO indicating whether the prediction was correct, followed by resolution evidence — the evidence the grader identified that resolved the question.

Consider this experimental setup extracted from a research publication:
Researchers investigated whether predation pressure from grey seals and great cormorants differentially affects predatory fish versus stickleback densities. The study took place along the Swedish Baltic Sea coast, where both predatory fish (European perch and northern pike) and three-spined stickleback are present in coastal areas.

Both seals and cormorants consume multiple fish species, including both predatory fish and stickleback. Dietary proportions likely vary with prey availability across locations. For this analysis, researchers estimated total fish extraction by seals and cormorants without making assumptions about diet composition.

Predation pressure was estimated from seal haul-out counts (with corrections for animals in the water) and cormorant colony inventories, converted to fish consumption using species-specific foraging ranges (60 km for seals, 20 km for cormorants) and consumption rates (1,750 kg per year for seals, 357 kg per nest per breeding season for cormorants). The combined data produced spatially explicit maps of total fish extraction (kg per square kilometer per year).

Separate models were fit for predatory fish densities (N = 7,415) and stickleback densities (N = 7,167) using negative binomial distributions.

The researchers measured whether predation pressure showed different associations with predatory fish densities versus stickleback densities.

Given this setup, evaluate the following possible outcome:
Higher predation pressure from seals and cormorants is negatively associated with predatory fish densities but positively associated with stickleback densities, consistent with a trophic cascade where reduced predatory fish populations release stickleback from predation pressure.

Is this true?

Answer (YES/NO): NO